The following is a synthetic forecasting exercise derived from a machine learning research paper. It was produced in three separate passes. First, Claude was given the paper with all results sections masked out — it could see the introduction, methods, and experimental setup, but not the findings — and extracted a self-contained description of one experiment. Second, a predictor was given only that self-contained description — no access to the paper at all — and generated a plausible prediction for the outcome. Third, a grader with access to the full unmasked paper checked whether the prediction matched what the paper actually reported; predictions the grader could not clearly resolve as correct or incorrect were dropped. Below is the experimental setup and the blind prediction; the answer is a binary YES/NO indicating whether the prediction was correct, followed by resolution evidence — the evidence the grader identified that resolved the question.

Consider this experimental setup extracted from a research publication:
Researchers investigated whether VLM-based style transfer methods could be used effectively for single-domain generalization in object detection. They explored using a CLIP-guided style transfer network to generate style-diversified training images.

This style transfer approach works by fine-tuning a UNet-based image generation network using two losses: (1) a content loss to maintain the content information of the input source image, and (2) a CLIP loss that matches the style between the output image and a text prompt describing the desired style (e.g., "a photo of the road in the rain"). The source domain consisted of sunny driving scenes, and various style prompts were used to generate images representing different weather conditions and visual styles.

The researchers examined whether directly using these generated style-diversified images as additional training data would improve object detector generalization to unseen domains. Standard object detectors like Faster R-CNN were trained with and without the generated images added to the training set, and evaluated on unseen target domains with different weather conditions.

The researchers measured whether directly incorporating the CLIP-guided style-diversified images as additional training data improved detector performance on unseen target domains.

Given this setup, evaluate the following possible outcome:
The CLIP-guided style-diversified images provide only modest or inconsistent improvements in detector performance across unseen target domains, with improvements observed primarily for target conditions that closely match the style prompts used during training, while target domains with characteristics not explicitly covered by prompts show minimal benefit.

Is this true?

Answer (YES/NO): NO